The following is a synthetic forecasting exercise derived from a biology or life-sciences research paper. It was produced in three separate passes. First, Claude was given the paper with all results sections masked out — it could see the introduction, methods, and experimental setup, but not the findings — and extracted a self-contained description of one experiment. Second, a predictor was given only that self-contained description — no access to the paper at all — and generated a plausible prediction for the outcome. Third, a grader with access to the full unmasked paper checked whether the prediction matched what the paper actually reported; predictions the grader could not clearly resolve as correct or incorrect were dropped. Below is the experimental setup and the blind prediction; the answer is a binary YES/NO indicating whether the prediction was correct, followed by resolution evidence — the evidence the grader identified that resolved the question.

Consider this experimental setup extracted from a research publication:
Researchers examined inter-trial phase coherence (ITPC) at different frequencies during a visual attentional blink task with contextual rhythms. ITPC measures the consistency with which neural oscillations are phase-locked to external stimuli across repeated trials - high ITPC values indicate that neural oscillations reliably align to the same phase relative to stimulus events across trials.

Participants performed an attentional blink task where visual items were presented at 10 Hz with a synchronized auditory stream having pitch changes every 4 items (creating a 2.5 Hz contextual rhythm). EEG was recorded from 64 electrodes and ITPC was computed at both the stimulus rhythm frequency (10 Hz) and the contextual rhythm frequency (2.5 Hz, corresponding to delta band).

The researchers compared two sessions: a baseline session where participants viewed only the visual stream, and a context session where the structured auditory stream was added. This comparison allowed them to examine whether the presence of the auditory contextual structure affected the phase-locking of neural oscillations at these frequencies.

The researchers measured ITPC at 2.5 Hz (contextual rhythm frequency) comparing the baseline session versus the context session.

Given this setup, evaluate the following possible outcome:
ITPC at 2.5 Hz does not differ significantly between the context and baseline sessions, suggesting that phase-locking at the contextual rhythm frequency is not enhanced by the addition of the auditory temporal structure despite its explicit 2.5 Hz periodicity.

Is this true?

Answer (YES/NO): NO